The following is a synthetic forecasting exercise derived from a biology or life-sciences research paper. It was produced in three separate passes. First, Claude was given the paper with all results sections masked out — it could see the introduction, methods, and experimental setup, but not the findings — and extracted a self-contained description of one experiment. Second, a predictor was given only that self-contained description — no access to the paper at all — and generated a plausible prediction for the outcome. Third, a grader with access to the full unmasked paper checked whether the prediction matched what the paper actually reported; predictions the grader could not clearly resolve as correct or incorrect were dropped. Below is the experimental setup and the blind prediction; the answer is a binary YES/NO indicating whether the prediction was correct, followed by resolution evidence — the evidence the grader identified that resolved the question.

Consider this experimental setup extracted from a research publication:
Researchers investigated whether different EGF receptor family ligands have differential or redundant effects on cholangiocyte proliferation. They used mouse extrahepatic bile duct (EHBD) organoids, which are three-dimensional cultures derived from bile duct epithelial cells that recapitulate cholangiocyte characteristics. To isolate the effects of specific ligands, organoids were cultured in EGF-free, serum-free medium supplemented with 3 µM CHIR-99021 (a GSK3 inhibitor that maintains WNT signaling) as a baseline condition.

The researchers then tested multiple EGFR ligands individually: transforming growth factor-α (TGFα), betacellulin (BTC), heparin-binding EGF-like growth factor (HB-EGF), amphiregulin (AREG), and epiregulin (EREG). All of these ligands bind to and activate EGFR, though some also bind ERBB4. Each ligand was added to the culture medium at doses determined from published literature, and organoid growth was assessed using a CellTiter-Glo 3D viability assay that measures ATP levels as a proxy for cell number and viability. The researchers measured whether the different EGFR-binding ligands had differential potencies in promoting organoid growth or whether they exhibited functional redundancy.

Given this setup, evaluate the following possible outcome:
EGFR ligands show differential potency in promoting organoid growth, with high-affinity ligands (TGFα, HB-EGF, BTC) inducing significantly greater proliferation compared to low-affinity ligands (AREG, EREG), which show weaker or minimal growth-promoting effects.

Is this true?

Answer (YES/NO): YES